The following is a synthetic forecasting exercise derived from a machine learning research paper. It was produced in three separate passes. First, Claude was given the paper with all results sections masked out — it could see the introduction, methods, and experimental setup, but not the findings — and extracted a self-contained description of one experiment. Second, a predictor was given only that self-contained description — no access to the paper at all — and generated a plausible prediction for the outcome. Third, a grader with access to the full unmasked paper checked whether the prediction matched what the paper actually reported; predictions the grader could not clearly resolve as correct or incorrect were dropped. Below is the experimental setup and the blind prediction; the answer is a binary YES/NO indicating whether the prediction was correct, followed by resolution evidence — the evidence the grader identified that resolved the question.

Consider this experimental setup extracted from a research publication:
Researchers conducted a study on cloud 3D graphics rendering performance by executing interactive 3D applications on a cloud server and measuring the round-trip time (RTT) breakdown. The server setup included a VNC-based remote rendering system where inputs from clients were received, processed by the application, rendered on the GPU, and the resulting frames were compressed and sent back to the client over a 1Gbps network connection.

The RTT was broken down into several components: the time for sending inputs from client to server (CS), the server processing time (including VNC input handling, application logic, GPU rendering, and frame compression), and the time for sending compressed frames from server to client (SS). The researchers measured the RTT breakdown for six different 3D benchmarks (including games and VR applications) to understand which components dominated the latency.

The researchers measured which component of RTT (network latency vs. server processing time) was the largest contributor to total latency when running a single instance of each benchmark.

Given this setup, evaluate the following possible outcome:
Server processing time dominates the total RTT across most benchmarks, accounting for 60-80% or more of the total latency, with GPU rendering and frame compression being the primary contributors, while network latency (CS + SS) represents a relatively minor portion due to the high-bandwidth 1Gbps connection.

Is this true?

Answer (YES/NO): NO